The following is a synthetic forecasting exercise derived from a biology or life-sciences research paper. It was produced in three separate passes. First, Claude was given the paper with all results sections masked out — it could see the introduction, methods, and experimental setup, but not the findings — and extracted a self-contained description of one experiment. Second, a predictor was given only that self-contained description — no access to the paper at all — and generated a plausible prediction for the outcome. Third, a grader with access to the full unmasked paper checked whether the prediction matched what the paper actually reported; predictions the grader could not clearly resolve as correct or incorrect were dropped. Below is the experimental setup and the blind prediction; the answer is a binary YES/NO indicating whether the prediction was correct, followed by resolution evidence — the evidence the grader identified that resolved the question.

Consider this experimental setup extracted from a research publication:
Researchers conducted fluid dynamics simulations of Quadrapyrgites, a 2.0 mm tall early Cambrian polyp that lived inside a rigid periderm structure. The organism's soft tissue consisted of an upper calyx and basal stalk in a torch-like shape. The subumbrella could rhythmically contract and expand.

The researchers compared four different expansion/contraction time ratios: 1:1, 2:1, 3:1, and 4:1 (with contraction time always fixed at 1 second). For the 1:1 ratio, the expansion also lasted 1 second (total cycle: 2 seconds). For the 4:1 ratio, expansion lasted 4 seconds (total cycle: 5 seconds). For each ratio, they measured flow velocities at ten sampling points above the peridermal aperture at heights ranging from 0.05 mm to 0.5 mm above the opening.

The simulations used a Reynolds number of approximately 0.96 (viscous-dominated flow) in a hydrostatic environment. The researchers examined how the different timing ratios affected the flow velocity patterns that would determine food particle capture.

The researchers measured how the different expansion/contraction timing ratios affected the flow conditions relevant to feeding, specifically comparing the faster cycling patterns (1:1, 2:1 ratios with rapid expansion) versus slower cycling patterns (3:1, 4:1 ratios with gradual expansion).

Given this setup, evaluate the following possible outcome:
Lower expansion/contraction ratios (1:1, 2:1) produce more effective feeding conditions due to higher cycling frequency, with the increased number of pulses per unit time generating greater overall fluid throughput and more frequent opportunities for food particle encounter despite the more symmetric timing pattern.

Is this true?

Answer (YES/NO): YES